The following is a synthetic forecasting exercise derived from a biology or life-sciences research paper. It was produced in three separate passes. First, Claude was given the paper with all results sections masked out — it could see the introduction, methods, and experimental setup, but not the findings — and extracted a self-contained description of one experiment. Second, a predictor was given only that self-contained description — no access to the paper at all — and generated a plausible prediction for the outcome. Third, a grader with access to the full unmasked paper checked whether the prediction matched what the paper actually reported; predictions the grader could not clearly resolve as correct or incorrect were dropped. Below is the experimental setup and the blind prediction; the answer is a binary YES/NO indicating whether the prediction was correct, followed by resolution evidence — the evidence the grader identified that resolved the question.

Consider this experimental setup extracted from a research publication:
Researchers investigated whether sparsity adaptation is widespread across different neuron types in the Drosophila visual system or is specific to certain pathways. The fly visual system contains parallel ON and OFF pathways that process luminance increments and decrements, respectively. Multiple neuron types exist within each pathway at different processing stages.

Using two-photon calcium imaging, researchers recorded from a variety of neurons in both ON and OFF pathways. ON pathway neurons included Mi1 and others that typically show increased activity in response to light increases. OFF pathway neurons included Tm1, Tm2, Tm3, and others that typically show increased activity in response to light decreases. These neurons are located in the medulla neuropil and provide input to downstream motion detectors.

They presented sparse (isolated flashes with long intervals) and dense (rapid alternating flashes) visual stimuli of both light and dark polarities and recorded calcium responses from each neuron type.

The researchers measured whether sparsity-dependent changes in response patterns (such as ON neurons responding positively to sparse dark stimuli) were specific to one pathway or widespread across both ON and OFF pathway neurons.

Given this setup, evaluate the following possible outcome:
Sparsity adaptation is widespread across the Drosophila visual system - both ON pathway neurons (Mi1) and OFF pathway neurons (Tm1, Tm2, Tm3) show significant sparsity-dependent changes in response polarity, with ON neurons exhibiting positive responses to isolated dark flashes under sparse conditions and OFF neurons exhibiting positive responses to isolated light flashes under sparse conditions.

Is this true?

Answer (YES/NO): YES